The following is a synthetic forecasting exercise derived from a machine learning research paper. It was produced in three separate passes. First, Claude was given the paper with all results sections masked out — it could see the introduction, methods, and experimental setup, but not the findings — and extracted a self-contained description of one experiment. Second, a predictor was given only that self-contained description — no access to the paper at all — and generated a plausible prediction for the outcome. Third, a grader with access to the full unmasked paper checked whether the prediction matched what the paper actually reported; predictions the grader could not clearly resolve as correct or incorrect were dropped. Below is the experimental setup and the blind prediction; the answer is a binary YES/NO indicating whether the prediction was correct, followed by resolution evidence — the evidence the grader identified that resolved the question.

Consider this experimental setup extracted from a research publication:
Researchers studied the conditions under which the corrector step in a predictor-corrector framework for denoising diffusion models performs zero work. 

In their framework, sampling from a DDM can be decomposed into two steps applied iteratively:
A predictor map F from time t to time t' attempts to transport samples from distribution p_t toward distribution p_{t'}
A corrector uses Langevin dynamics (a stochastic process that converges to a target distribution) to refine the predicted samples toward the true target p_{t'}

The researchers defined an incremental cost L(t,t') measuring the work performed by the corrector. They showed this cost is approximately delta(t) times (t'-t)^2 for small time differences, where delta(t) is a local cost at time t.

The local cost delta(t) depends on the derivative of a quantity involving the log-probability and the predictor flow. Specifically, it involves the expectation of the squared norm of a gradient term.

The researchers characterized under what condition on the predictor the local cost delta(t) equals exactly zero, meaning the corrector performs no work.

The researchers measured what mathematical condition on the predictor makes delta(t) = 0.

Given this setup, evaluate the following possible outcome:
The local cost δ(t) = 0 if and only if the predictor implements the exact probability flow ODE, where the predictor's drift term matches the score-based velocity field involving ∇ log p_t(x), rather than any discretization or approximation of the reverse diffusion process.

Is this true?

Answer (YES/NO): NO